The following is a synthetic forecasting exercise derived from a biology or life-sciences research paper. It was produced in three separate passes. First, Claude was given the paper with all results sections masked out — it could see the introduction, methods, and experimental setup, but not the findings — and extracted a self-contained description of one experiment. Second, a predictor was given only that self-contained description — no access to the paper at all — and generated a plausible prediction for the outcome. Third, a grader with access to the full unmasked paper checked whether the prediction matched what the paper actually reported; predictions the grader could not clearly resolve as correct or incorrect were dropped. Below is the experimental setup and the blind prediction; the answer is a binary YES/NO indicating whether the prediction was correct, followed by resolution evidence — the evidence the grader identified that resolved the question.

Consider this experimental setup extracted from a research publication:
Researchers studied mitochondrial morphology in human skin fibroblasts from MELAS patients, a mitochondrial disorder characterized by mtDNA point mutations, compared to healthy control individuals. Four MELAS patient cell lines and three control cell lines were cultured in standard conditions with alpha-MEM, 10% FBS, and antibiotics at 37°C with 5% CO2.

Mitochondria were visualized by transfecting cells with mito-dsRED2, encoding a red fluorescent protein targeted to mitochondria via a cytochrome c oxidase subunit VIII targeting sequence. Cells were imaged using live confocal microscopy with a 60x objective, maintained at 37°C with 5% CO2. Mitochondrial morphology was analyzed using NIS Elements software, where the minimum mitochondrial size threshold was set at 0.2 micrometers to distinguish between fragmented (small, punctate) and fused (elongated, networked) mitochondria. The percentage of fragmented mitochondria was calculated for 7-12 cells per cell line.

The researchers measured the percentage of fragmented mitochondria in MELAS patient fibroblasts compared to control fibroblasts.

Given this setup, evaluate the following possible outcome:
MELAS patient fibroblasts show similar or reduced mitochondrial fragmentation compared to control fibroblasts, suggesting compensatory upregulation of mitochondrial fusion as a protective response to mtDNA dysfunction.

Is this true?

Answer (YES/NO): NO